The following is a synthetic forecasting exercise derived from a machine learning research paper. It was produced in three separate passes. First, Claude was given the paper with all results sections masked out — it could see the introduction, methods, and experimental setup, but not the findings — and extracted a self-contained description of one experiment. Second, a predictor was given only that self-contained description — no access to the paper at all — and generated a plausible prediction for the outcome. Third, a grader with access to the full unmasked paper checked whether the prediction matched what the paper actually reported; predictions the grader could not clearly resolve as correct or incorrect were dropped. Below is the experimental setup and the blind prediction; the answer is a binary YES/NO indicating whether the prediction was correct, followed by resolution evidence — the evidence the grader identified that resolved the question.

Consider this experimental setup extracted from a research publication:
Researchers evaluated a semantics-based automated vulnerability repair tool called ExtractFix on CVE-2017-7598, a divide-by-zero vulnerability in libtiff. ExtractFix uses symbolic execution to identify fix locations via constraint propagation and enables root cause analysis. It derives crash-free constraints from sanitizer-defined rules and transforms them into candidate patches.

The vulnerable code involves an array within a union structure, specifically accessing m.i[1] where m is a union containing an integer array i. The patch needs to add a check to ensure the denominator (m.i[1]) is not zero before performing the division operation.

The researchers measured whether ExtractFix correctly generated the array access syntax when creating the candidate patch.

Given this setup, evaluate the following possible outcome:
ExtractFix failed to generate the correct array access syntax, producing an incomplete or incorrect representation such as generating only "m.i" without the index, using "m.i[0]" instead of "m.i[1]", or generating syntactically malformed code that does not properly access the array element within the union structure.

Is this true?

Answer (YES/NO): YES